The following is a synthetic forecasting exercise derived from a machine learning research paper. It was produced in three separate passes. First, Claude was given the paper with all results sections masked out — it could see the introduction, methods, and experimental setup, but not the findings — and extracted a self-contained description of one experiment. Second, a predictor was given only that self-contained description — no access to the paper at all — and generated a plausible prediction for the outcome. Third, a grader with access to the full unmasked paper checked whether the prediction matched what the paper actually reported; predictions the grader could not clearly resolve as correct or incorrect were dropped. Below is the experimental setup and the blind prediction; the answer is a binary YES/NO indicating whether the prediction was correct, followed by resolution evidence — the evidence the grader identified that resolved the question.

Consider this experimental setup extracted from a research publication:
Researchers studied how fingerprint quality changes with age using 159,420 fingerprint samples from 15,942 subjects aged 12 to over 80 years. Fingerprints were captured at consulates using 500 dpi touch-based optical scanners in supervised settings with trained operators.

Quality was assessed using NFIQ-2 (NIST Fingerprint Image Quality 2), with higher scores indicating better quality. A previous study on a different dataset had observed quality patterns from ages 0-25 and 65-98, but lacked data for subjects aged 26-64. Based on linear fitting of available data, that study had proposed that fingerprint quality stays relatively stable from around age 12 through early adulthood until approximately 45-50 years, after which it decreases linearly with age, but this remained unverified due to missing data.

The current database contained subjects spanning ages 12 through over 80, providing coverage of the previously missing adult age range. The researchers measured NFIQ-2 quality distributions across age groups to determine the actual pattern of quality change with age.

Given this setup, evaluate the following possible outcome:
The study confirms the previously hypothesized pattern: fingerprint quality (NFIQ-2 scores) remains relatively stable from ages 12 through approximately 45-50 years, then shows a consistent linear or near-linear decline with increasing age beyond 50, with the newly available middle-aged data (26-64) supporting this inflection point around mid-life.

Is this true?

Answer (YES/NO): YES